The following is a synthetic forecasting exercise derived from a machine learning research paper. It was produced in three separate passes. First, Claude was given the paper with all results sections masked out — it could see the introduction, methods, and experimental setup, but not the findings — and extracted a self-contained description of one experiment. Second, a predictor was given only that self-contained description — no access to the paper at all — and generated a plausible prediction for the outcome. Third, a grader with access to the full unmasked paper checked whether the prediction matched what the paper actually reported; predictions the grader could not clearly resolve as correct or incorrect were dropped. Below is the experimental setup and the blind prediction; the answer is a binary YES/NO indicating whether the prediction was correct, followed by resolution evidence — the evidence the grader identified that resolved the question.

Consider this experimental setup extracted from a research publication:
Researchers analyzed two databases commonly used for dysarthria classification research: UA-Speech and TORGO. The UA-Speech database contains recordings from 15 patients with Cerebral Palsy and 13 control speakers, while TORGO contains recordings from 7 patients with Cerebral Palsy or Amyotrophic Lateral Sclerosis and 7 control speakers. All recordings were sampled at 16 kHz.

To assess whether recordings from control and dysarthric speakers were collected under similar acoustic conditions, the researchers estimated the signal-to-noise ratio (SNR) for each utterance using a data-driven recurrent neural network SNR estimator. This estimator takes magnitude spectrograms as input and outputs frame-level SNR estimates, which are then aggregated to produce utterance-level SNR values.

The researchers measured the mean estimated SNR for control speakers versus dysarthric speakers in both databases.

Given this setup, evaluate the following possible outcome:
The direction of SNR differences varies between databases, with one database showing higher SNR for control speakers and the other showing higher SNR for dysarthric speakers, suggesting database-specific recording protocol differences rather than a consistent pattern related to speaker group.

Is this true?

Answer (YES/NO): NO